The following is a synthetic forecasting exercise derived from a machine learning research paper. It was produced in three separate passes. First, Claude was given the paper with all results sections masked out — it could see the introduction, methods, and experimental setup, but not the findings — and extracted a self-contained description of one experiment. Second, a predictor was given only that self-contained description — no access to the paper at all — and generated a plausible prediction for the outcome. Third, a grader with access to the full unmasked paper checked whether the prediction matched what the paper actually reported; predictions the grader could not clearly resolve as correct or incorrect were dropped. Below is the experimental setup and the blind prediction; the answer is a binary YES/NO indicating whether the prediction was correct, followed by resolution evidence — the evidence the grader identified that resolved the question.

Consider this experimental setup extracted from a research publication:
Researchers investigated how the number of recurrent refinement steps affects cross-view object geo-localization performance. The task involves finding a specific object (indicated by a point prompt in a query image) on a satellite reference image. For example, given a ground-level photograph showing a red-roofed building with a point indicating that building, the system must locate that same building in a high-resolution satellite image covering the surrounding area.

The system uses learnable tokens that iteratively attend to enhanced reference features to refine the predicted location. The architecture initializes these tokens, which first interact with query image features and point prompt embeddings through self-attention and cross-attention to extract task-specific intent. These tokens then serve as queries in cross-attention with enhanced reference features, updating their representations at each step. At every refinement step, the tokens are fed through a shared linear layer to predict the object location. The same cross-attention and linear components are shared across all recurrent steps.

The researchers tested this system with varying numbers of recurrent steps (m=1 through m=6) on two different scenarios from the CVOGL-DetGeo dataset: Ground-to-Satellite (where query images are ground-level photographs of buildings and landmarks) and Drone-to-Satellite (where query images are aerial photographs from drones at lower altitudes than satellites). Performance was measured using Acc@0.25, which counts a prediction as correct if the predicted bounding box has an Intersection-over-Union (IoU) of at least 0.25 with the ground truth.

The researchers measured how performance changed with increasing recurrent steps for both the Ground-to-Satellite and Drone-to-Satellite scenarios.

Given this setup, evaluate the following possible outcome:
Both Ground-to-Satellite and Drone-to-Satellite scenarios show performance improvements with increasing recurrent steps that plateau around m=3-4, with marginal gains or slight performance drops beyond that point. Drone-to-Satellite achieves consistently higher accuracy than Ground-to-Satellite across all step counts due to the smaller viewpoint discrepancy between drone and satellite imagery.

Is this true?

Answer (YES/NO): NO